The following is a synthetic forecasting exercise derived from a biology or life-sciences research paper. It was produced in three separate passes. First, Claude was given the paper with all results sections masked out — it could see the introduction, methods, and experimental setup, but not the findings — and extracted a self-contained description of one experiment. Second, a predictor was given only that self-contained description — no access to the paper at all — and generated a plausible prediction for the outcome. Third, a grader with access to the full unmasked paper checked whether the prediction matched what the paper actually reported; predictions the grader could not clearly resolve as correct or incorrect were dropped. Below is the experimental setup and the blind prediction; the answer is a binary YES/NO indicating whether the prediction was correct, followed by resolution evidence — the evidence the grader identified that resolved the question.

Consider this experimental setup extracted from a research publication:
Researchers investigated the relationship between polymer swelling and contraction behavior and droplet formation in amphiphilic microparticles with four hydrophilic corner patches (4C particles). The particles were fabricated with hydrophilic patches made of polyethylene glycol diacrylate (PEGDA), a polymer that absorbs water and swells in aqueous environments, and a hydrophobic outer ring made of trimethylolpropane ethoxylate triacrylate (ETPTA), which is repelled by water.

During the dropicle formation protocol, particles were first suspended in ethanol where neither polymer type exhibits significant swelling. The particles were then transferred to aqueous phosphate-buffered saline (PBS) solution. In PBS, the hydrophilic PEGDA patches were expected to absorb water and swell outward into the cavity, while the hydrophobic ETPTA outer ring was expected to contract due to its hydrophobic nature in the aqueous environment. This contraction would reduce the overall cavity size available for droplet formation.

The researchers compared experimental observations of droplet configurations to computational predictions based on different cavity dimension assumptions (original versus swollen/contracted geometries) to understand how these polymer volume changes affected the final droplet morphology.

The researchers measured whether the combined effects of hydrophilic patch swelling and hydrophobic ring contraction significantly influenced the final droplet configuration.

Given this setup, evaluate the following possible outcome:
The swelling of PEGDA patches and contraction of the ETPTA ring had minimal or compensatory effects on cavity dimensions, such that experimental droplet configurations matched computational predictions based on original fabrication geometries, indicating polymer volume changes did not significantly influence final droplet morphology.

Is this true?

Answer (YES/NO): NO